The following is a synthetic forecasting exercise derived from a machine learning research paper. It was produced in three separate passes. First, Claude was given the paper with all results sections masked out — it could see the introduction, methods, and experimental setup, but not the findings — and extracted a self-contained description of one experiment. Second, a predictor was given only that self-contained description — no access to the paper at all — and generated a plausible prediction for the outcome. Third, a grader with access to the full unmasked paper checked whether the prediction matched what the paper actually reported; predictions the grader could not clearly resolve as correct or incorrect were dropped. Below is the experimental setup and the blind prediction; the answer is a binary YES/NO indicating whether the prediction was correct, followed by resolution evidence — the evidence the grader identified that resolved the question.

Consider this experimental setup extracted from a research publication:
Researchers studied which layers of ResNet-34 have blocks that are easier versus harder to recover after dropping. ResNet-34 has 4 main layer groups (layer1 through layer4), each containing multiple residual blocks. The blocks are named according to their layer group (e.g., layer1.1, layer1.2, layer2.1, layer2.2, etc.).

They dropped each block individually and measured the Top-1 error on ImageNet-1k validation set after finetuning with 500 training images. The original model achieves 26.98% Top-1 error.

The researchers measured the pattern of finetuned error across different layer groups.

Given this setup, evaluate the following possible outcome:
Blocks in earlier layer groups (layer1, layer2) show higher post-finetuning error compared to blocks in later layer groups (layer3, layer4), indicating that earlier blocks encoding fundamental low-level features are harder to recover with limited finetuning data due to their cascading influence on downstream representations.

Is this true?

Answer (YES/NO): NO